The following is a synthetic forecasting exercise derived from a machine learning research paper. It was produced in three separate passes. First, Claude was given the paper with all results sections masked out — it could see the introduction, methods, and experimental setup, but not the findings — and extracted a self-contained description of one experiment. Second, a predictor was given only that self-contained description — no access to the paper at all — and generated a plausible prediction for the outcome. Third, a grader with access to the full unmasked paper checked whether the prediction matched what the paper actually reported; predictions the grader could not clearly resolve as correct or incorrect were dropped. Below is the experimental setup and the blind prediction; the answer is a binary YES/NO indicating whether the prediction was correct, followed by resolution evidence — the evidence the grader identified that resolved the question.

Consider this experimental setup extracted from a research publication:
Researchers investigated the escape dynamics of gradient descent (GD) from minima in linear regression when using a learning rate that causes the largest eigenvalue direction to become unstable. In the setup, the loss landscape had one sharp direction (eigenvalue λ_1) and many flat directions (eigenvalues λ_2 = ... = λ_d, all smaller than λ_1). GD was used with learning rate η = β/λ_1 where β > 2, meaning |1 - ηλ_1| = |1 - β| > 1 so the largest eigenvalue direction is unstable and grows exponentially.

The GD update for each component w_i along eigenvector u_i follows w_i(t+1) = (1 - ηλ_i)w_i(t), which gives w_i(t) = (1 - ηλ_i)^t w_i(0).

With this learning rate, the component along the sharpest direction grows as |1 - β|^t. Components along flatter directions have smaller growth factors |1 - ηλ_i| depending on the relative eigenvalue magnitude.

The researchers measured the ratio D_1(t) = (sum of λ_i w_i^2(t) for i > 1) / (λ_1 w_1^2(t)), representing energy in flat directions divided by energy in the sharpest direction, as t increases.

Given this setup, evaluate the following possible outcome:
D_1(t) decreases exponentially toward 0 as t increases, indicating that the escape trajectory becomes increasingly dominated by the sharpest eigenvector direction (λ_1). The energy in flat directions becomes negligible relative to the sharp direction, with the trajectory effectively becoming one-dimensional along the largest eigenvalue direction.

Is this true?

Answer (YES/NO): YES